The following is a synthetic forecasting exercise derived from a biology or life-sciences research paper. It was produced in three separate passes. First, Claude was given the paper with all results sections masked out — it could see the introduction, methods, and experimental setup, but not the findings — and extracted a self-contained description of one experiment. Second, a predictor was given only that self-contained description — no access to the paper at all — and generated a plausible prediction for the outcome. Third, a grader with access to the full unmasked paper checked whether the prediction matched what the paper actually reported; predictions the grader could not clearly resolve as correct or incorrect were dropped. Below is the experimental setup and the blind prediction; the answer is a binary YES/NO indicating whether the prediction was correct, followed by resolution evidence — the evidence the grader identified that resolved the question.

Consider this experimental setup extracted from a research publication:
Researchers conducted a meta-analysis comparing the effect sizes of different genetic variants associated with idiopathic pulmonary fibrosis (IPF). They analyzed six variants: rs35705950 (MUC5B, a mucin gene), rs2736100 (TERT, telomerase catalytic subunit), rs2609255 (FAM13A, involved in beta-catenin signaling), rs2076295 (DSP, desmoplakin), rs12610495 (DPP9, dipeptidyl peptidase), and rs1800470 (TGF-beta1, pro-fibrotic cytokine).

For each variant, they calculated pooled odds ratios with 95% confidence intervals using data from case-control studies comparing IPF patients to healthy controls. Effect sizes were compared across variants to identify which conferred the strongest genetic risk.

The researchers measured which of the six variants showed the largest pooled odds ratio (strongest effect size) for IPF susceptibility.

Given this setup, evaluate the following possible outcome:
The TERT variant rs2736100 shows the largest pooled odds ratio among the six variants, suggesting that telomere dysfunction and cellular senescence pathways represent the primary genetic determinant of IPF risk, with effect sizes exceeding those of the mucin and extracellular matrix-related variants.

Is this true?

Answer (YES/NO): NO